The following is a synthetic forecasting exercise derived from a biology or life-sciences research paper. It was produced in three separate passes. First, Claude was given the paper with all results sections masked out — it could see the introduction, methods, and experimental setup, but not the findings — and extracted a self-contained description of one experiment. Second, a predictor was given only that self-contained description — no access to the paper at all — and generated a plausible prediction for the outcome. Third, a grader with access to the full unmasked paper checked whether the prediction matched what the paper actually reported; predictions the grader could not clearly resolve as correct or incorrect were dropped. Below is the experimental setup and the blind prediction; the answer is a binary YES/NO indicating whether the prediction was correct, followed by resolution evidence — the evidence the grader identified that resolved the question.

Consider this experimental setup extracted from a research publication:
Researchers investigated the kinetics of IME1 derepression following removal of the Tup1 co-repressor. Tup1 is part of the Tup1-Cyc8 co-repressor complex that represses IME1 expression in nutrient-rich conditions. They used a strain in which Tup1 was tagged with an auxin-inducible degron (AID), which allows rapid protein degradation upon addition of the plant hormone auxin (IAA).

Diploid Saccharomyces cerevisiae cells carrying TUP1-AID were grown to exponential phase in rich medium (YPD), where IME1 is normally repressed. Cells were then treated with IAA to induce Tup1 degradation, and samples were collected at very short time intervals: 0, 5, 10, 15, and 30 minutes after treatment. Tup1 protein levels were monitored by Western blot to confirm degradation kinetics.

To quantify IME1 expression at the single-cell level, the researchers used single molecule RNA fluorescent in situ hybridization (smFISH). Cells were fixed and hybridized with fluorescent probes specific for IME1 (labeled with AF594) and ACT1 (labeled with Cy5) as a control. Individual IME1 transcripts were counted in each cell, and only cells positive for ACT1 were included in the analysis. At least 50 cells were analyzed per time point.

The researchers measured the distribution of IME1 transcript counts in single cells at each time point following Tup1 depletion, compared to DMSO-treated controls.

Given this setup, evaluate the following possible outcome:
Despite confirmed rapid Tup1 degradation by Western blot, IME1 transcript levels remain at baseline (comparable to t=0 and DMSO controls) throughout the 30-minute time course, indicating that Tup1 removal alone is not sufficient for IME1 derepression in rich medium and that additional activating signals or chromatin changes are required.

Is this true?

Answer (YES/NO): NO